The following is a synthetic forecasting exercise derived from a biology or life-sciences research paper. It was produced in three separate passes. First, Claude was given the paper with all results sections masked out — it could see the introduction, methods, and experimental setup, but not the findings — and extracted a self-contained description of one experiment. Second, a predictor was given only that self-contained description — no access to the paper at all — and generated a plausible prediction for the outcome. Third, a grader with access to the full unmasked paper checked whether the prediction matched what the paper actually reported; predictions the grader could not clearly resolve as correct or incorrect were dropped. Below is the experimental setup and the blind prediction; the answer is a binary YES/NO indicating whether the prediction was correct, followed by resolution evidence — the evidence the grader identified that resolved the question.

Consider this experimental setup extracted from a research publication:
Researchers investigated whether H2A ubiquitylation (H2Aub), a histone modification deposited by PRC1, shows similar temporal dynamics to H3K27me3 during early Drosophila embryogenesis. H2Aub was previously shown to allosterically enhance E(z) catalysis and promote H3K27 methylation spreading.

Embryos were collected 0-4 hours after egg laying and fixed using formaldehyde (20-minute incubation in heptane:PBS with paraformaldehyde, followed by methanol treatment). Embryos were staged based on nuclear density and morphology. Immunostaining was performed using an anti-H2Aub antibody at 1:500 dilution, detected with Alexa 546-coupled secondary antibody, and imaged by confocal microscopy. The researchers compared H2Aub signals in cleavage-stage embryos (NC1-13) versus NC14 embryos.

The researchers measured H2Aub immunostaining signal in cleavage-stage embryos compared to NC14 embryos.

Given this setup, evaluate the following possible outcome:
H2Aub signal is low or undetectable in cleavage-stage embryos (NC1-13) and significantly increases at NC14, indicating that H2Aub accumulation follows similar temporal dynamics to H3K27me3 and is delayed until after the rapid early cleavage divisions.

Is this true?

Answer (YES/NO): NO